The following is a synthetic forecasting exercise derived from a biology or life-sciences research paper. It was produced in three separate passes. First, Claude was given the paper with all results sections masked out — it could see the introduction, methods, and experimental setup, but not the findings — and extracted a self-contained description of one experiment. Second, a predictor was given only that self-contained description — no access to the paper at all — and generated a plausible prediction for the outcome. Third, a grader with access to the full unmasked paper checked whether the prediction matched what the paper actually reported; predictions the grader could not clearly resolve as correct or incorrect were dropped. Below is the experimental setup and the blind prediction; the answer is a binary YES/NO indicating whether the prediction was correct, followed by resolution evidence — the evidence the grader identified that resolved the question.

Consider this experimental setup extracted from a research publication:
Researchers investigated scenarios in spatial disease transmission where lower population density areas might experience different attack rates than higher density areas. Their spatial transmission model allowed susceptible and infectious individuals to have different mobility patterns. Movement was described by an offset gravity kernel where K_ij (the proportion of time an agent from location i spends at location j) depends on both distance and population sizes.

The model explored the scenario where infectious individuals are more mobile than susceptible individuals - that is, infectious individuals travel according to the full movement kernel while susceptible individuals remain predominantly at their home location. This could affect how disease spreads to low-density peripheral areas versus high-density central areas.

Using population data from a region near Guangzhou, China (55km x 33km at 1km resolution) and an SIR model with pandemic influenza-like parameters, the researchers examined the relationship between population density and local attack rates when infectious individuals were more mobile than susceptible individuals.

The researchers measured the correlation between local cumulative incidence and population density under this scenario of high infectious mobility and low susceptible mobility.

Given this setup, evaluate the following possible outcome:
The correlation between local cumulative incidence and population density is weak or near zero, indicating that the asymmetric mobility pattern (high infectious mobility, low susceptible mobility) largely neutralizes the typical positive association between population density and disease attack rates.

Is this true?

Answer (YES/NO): NO